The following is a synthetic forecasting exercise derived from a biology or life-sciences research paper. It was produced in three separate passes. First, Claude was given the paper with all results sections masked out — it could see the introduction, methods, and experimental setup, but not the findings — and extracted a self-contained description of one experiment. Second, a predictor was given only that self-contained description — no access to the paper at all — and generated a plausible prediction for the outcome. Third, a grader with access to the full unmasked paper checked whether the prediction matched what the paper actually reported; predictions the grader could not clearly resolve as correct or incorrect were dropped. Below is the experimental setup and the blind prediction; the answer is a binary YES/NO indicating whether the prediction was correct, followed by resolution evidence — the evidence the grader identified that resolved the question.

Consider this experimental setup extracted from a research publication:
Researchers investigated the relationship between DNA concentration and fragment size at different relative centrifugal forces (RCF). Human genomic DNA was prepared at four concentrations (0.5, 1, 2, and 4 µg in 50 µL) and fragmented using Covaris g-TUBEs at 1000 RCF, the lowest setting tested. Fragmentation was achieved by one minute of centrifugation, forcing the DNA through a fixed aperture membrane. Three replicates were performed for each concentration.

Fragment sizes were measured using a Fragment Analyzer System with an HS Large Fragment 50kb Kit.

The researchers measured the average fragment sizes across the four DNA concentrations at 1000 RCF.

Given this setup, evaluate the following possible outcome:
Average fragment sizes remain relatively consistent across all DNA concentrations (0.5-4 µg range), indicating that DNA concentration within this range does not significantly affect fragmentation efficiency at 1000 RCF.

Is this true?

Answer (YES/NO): NO